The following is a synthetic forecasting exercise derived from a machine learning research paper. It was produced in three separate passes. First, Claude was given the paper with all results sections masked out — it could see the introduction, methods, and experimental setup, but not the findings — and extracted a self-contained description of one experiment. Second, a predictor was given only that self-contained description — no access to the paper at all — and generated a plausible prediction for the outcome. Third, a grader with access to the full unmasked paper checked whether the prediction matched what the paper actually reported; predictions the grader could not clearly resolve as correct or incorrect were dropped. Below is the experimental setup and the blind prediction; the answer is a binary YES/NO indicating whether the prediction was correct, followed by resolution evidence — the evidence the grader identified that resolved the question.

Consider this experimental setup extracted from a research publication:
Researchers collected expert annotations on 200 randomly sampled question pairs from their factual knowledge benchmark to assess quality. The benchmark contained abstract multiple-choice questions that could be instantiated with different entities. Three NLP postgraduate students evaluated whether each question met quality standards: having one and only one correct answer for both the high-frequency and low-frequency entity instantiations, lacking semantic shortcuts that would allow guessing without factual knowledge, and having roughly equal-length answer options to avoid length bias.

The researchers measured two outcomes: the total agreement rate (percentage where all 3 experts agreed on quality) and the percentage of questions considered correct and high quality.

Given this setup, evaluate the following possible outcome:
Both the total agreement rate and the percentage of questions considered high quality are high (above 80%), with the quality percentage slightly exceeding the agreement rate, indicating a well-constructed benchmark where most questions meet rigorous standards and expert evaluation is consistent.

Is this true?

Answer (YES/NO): YES